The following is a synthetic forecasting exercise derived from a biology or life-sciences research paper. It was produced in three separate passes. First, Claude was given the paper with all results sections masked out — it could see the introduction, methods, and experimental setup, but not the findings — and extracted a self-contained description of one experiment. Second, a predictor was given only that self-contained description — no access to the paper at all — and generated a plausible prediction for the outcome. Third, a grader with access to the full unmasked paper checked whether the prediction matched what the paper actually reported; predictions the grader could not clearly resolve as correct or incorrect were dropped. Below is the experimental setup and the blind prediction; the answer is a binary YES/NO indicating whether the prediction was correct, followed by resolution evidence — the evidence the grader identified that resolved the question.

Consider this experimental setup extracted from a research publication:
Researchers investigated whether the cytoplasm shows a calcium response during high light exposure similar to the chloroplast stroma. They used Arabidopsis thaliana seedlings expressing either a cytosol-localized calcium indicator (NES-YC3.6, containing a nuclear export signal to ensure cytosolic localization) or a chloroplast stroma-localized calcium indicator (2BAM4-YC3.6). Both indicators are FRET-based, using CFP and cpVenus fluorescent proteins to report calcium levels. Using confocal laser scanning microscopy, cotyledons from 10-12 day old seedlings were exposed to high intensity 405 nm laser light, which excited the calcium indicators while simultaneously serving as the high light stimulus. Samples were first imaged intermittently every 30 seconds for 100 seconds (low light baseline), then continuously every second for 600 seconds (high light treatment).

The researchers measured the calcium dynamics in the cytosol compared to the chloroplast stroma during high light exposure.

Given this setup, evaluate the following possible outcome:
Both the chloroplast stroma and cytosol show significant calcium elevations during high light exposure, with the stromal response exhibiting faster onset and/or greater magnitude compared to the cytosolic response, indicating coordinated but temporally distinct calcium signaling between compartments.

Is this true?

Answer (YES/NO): YES